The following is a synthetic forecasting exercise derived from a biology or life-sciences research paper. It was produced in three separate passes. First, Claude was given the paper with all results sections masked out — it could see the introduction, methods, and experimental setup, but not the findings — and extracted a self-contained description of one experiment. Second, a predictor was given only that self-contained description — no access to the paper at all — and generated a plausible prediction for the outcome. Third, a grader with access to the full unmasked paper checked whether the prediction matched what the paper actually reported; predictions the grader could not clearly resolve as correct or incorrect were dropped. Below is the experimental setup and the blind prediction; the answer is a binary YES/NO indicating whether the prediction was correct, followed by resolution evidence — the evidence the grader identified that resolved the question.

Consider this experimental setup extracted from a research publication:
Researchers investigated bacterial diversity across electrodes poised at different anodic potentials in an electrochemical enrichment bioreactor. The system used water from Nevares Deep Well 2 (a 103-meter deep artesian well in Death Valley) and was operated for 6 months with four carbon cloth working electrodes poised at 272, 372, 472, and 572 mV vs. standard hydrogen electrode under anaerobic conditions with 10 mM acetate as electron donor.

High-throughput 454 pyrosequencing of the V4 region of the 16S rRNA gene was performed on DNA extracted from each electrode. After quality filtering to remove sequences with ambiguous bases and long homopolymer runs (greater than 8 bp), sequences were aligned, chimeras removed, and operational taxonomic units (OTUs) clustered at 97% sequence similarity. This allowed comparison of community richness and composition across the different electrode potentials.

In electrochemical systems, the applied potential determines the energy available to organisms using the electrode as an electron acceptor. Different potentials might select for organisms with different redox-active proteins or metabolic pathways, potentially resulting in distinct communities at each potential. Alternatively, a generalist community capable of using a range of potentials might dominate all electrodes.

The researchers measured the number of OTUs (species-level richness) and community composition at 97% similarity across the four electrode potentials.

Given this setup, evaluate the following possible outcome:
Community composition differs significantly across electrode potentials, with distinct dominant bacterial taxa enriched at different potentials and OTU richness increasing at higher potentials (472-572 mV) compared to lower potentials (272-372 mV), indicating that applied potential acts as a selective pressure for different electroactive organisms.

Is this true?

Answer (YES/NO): NO